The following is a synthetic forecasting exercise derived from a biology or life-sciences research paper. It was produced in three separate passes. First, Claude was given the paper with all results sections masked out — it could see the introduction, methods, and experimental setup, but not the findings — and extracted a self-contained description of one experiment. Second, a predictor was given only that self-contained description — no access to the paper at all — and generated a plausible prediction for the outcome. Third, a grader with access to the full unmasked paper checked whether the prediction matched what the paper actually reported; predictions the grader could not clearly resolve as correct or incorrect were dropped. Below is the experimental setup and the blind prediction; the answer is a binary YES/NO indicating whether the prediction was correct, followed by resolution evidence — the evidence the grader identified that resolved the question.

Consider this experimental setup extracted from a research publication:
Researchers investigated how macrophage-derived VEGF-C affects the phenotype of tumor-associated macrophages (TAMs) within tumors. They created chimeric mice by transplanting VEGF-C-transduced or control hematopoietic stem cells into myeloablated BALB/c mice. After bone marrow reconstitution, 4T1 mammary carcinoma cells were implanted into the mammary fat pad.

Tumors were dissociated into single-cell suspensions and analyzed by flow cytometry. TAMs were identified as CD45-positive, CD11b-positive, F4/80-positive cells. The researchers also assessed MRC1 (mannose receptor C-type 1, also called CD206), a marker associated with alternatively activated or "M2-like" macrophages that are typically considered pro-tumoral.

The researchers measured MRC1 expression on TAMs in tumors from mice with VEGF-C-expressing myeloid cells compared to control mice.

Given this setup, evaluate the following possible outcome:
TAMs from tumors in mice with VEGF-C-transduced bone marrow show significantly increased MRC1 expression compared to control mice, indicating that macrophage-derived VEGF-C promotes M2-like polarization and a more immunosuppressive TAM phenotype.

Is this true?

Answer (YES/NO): NO